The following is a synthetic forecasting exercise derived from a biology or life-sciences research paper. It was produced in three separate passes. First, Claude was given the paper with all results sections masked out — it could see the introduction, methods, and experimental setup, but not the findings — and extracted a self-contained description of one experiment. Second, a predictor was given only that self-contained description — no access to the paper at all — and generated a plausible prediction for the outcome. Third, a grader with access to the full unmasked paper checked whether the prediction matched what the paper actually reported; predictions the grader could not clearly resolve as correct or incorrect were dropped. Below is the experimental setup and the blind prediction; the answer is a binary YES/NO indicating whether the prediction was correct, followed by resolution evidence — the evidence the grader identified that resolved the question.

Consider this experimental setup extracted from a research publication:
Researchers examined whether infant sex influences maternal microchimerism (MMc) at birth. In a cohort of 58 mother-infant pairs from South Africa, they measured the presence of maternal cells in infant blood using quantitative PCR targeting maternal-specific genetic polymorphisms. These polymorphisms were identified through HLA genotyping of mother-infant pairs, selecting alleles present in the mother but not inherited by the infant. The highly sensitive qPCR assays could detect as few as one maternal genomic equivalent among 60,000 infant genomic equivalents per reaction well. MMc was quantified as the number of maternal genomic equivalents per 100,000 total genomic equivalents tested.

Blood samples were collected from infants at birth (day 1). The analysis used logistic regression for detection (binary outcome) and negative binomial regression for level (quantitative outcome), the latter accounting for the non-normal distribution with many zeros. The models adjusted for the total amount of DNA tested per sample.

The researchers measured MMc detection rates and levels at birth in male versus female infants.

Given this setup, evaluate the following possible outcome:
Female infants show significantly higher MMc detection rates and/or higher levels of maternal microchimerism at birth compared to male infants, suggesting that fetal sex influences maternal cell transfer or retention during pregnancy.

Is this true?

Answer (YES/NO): YES